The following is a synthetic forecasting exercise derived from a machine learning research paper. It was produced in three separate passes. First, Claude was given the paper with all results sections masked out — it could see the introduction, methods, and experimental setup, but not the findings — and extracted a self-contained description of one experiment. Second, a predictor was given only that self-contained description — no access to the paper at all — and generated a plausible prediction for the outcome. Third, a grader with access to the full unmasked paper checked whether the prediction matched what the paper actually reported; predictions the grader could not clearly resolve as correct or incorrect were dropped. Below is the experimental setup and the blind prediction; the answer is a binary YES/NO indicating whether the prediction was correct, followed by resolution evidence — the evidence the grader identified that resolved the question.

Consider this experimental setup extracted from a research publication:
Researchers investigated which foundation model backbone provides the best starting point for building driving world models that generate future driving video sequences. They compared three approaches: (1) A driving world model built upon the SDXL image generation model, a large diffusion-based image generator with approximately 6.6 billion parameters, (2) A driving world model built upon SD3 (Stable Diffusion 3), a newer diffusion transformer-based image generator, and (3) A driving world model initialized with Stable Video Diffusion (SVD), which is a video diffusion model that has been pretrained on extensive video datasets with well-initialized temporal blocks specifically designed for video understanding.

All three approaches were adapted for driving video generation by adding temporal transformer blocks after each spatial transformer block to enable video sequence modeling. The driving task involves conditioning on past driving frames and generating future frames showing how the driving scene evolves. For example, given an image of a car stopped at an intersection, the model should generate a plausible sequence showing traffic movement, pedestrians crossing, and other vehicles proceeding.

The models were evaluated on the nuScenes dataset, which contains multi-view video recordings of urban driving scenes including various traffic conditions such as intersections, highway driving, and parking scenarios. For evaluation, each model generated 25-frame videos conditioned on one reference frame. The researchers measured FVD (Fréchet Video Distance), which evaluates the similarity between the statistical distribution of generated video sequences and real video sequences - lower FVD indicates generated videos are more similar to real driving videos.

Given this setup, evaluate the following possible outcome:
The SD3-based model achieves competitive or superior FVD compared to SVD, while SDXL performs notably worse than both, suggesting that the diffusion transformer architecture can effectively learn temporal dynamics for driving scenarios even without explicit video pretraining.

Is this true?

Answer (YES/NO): YES